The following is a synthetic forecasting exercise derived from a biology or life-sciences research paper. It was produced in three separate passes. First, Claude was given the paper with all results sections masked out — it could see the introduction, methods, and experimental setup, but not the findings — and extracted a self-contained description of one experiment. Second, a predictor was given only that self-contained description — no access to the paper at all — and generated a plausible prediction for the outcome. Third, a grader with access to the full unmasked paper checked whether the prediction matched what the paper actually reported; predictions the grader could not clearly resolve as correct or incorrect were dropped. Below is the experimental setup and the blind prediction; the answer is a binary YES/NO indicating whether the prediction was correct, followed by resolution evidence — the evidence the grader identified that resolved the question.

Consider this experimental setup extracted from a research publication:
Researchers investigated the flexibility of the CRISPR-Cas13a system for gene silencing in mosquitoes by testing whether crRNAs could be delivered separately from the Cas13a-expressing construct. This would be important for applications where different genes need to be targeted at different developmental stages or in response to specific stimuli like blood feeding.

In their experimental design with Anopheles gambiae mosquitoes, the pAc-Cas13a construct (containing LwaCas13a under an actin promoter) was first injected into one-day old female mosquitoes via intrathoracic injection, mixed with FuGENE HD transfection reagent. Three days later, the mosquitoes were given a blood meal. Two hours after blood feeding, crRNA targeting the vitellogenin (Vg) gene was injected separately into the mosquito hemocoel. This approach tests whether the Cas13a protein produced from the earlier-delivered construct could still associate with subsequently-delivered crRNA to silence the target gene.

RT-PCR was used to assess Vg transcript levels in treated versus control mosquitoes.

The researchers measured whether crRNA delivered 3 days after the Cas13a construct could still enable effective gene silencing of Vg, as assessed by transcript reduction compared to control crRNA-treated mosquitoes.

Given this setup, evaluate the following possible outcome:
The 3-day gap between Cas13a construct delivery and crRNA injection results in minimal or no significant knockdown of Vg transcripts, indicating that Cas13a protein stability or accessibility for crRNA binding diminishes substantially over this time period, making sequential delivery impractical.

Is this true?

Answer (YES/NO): NO